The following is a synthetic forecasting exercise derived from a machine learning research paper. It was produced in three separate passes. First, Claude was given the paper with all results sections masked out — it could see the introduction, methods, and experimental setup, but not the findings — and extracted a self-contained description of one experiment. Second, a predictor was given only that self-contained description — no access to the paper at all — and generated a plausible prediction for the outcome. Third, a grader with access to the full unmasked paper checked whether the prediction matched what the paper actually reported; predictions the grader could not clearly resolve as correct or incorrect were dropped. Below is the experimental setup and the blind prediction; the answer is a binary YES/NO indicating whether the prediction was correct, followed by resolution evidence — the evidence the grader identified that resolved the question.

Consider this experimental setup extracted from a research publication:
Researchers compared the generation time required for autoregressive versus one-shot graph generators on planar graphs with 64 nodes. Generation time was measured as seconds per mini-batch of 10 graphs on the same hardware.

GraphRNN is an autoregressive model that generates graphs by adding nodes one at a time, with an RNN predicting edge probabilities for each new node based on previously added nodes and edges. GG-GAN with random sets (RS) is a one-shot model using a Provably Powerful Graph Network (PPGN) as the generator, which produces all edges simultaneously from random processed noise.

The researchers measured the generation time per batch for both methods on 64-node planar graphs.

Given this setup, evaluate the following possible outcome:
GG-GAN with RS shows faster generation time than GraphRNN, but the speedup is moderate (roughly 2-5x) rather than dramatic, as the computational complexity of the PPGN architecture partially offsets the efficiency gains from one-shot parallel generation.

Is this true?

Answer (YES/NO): NO